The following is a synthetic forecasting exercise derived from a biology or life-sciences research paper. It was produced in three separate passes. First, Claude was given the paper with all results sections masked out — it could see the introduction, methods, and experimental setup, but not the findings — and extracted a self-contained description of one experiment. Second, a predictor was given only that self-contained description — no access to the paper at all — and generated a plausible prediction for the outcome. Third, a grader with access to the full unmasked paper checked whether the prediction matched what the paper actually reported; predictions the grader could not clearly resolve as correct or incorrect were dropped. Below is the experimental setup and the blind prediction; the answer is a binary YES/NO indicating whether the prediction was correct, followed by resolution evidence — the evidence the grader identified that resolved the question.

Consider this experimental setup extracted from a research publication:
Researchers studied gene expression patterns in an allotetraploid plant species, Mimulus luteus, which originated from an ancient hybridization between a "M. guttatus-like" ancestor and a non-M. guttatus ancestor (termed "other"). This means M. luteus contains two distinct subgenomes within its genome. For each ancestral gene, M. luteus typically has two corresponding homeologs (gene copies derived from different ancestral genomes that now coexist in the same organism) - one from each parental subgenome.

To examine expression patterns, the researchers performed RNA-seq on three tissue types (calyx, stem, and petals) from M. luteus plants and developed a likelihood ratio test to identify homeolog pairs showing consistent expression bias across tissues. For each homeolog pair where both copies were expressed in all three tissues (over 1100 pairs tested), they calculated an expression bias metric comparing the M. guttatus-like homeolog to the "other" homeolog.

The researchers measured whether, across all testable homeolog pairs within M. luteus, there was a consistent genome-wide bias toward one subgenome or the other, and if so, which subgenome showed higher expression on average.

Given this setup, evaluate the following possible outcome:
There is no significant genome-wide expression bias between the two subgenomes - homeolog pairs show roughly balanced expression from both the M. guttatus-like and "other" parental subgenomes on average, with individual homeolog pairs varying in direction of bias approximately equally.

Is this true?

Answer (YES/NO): YES